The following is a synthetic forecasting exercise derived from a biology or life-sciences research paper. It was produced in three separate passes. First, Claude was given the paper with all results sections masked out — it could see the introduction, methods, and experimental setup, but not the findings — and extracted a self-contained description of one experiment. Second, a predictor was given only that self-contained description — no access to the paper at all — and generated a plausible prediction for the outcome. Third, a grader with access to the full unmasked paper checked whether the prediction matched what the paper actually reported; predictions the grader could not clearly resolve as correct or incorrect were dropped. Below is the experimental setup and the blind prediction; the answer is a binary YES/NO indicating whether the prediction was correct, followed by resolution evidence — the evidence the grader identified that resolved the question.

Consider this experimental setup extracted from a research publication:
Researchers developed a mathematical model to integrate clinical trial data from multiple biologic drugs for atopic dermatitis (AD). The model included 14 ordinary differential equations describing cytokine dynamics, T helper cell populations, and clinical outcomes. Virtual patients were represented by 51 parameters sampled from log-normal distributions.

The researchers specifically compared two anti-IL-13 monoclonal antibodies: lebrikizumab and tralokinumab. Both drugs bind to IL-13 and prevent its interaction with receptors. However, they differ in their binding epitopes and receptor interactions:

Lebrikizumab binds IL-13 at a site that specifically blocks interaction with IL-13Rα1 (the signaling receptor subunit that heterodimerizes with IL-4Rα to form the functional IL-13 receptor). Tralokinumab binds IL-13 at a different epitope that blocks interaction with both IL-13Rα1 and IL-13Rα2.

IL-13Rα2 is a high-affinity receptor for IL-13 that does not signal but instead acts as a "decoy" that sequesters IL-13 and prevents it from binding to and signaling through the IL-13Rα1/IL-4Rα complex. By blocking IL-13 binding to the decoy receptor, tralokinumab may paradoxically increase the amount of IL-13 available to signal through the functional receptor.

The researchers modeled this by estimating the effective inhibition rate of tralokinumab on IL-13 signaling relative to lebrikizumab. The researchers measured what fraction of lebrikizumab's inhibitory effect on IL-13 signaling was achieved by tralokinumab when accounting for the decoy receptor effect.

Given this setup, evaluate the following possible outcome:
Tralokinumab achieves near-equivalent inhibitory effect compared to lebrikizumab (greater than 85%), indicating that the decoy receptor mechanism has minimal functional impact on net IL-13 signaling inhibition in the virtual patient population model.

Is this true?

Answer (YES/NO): NO